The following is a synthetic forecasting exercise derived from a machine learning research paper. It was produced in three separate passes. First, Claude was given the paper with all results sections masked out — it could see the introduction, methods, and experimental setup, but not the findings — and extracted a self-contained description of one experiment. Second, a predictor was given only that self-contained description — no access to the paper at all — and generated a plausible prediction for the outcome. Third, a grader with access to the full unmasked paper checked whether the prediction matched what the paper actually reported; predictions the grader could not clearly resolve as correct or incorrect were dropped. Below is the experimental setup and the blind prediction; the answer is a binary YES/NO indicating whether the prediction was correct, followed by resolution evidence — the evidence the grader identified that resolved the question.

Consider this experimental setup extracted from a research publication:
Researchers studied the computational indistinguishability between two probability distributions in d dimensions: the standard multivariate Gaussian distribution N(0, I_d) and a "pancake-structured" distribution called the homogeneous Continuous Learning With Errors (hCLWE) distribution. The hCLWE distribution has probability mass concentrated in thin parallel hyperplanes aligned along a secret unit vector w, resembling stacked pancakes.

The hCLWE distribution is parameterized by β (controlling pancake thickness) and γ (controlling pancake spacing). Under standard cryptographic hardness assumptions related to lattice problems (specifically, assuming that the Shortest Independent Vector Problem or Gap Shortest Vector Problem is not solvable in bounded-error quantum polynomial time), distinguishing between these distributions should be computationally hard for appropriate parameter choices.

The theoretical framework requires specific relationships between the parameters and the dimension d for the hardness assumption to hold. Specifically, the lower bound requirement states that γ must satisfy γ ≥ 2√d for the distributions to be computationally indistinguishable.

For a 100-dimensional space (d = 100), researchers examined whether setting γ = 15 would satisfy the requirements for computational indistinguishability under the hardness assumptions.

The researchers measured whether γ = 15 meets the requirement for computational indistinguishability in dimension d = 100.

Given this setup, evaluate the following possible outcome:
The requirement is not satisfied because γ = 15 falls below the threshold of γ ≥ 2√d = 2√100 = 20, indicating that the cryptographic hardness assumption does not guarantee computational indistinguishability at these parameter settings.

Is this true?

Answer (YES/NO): YES